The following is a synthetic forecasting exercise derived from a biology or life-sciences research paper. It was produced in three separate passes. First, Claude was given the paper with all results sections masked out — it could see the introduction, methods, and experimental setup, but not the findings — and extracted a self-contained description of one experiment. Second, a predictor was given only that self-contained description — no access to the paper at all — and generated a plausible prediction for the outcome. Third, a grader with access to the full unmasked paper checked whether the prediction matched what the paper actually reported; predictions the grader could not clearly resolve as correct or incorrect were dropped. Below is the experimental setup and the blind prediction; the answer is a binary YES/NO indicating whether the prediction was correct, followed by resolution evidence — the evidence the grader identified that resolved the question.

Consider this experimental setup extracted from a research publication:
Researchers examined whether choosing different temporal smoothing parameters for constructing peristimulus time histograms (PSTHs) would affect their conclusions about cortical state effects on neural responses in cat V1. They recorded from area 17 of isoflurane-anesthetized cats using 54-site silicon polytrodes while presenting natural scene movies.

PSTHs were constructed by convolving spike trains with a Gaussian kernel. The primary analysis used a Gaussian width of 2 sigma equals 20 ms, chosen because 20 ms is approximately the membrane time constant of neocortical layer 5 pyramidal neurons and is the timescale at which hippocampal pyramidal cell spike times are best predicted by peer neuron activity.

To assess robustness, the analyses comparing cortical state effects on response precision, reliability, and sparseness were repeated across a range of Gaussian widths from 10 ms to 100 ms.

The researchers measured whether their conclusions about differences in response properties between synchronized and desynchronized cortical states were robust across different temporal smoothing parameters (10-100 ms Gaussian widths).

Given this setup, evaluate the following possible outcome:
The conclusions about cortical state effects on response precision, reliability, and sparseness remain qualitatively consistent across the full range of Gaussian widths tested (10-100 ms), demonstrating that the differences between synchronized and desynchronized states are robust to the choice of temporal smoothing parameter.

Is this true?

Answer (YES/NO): YES